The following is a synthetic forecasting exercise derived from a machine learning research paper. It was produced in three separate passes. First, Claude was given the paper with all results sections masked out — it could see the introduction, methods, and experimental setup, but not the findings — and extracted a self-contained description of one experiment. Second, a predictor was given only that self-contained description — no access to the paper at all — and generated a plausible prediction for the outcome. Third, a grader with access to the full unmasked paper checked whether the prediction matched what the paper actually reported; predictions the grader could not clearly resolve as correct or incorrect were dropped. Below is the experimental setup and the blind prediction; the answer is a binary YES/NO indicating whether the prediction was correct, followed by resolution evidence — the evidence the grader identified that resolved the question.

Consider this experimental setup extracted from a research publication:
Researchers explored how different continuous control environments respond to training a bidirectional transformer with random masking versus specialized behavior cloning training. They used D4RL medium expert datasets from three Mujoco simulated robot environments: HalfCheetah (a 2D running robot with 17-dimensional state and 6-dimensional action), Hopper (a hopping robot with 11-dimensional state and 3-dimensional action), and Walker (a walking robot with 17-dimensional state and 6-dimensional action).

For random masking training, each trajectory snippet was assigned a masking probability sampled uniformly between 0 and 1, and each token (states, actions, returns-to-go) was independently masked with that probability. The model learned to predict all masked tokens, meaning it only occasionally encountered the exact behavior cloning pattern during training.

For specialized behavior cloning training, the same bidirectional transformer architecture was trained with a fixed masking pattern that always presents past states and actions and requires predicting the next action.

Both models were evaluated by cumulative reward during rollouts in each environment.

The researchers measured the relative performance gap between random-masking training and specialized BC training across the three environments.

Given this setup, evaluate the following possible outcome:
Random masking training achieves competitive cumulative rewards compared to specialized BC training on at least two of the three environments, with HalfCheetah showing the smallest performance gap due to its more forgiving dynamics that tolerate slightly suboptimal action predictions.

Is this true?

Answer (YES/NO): NO